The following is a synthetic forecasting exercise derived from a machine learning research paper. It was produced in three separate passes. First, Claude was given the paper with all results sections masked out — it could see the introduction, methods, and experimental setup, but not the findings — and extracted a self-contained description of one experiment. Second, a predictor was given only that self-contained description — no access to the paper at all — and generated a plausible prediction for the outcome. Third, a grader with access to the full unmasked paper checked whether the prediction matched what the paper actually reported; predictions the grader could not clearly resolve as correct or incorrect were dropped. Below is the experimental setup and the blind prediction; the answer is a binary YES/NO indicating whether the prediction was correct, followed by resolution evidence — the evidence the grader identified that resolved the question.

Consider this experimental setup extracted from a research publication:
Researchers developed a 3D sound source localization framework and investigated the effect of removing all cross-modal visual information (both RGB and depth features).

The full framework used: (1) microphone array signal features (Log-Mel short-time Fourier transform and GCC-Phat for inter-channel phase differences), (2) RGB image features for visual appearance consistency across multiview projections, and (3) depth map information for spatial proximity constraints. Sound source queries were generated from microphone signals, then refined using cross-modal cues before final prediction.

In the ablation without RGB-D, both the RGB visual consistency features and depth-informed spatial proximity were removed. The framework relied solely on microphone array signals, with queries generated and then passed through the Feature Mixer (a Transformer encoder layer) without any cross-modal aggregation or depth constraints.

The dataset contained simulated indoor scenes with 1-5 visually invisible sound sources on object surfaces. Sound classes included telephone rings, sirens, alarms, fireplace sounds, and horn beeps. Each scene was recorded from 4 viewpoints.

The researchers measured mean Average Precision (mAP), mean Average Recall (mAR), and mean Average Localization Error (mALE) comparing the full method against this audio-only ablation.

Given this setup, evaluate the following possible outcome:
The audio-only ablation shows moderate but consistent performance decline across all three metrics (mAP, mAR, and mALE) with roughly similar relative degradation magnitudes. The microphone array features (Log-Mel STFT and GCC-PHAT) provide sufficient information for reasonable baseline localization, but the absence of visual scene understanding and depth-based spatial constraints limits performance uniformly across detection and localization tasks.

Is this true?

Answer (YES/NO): NO